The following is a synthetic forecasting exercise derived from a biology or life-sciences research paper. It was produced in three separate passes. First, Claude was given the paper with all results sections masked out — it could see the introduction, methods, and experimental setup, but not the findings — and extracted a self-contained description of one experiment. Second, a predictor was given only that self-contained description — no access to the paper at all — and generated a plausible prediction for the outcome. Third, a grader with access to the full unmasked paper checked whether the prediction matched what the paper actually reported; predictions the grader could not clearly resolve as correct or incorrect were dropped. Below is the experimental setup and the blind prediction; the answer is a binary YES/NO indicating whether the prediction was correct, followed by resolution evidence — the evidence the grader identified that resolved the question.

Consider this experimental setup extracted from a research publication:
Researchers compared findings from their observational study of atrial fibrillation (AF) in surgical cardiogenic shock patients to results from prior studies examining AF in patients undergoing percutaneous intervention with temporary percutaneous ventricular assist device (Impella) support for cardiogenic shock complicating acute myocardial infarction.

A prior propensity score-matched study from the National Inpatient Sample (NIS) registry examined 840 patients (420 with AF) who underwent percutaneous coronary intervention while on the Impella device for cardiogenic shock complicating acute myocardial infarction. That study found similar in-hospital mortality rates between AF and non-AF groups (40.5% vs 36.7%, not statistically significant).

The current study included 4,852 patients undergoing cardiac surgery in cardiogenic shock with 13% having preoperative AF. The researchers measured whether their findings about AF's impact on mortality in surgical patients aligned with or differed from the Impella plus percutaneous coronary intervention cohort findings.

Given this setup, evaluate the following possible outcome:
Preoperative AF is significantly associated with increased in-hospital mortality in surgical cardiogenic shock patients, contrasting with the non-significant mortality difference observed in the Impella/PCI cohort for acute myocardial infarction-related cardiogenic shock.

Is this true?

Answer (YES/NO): NO